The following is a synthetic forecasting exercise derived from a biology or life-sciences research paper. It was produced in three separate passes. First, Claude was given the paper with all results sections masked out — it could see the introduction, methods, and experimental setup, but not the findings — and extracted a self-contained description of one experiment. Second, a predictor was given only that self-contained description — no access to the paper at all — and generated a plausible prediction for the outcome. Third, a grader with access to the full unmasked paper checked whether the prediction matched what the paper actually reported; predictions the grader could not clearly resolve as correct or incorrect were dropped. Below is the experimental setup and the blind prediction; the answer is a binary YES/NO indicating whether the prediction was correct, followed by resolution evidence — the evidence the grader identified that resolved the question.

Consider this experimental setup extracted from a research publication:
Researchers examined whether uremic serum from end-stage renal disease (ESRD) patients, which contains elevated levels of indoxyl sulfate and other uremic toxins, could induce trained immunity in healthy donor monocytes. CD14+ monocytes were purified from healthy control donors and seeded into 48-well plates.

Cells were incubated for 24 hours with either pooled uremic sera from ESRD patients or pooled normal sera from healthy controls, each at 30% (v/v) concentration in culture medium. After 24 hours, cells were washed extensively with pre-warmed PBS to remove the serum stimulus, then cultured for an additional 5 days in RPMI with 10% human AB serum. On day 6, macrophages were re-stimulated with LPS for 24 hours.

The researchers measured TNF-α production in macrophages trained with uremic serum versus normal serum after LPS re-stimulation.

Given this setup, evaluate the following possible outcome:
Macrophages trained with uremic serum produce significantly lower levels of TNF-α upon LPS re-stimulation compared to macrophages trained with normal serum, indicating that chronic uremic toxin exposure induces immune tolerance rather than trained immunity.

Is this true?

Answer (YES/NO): NO